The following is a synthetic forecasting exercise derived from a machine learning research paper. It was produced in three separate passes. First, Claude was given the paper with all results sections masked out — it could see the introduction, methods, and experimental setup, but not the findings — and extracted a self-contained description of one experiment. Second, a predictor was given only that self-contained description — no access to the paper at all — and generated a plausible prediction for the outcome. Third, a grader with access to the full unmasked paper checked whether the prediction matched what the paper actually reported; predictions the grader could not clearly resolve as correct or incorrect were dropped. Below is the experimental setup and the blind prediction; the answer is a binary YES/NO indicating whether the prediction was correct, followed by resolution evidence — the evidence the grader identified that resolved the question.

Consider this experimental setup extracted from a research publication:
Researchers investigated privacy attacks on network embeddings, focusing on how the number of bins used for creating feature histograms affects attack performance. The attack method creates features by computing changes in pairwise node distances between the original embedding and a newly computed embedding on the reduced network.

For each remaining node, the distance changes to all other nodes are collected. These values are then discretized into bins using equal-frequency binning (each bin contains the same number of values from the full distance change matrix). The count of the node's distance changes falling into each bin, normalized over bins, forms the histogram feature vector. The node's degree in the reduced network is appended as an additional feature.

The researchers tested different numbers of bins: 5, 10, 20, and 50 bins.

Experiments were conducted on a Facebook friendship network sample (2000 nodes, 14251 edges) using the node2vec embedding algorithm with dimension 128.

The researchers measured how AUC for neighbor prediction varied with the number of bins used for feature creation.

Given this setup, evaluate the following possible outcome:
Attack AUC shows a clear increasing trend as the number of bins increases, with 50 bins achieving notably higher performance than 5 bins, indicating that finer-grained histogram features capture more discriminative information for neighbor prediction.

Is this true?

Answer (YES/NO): NO